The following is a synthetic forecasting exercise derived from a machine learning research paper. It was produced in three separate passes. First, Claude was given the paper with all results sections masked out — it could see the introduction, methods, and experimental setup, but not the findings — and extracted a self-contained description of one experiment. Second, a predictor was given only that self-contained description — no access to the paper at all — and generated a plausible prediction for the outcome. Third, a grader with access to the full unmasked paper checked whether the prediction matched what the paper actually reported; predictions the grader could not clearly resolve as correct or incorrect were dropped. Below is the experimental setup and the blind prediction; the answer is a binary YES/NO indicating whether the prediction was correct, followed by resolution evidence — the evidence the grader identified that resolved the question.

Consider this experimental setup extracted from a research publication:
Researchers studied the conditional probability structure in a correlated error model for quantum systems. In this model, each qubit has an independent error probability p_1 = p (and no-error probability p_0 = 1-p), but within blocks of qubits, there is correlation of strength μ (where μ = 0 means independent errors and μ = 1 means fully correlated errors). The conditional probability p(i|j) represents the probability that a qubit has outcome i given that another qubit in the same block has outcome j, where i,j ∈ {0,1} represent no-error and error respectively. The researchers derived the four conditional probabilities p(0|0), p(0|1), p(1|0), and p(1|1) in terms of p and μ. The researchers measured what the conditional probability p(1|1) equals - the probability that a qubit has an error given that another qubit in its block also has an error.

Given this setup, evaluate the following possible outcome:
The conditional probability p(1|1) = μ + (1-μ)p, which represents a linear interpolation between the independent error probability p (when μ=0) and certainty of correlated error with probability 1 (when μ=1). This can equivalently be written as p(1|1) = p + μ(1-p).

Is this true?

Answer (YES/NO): YES